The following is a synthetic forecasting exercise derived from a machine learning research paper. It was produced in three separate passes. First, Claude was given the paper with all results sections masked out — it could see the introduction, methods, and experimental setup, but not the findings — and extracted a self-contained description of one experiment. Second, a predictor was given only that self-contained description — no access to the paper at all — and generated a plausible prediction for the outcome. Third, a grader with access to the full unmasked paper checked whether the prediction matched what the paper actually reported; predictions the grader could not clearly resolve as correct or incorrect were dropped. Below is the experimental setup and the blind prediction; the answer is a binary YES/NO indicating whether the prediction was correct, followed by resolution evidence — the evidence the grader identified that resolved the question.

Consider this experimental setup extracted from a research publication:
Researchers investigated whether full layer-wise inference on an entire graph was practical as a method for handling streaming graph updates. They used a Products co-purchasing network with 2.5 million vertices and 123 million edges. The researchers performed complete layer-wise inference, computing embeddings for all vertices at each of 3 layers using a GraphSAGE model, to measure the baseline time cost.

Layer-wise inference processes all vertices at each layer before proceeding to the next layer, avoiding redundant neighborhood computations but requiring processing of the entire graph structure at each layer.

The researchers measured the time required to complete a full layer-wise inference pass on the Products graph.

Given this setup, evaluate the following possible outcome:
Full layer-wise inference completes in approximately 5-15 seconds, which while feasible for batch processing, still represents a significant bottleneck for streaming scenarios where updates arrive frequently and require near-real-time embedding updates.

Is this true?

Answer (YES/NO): NO